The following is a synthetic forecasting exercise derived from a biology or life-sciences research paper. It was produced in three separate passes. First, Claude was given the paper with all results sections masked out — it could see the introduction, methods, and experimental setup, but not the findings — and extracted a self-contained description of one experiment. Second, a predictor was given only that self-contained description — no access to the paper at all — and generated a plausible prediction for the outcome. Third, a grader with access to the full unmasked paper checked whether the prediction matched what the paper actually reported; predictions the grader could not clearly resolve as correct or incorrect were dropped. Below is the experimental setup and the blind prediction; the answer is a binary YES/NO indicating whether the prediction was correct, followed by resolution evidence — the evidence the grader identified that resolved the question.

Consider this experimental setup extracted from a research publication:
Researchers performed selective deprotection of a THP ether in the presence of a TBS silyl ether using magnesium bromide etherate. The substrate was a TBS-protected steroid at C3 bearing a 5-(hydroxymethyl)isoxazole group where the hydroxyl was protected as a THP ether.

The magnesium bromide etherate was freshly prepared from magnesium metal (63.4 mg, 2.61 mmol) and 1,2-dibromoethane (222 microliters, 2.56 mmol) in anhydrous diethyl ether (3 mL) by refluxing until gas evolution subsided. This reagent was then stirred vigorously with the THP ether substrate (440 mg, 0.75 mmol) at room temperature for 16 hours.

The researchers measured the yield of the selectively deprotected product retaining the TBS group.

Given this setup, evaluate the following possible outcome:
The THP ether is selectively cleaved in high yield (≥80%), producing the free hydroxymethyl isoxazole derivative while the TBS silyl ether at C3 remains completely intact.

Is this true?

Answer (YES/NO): YES